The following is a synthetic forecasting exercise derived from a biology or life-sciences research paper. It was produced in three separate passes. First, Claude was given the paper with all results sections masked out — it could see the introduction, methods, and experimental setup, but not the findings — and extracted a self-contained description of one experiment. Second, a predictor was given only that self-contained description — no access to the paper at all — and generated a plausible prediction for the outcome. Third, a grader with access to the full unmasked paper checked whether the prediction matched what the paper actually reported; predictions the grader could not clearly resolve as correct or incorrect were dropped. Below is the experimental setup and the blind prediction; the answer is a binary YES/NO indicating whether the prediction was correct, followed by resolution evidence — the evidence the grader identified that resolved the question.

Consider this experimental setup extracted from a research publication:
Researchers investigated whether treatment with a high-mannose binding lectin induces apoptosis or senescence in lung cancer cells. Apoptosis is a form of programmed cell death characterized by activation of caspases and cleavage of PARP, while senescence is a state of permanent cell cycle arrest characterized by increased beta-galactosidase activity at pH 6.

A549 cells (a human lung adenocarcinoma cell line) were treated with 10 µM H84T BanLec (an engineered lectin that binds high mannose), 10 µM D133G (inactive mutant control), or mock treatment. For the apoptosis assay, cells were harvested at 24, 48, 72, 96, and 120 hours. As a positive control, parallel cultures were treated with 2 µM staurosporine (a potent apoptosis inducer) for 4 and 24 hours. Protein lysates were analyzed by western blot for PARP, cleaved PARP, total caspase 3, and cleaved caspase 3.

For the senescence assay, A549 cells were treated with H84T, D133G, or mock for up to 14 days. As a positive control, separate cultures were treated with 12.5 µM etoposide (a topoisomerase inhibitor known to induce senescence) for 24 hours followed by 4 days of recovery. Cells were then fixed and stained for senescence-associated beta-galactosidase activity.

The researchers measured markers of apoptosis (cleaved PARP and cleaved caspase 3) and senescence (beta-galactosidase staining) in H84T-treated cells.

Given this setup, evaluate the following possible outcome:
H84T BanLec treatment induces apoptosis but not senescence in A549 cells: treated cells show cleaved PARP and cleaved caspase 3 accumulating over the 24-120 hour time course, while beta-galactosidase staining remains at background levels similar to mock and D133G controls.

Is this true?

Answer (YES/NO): NO